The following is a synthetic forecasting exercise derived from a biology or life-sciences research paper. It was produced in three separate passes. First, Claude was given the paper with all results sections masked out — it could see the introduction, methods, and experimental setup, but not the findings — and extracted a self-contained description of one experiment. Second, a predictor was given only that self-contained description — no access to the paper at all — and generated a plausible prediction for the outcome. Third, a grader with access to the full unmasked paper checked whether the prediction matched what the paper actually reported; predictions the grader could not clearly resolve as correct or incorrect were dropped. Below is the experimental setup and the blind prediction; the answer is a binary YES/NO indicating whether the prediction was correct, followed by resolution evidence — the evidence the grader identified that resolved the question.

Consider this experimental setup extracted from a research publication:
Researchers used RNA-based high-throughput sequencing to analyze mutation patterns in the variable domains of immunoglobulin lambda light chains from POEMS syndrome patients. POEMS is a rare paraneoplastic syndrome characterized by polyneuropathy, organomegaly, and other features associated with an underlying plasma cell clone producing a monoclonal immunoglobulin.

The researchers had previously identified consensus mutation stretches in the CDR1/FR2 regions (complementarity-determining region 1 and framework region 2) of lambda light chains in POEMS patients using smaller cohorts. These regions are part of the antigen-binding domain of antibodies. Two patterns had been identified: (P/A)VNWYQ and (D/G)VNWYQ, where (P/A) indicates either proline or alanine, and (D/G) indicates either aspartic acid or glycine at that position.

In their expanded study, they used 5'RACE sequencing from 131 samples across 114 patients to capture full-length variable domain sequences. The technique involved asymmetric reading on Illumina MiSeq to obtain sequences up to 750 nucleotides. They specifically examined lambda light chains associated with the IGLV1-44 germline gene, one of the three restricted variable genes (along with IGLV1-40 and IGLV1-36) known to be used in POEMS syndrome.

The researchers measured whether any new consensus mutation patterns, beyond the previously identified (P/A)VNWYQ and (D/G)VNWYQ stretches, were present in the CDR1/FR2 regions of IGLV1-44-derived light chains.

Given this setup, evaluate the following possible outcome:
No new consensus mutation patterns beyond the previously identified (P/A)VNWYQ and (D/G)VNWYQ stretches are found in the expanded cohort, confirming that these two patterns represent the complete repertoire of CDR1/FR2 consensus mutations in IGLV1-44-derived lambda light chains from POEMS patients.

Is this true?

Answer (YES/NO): NO